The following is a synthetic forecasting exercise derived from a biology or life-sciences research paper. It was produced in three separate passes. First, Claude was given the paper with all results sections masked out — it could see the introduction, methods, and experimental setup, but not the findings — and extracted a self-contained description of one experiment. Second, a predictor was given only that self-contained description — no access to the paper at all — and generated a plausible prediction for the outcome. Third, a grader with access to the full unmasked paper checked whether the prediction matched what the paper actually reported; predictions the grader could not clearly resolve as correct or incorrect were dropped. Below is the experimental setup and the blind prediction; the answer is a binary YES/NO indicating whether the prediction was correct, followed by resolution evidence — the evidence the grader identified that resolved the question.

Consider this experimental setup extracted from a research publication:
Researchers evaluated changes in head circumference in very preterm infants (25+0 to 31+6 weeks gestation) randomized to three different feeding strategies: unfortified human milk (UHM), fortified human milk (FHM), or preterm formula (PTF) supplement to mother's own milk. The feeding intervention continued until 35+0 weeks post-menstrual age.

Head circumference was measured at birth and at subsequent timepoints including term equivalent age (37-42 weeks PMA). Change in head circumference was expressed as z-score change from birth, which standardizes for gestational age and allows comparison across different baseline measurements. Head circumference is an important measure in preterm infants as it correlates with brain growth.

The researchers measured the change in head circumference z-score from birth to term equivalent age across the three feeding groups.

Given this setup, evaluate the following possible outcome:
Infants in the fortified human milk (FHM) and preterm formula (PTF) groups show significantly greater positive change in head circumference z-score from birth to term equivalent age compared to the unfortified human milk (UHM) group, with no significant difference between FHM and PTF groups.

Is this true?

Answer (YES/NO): NO